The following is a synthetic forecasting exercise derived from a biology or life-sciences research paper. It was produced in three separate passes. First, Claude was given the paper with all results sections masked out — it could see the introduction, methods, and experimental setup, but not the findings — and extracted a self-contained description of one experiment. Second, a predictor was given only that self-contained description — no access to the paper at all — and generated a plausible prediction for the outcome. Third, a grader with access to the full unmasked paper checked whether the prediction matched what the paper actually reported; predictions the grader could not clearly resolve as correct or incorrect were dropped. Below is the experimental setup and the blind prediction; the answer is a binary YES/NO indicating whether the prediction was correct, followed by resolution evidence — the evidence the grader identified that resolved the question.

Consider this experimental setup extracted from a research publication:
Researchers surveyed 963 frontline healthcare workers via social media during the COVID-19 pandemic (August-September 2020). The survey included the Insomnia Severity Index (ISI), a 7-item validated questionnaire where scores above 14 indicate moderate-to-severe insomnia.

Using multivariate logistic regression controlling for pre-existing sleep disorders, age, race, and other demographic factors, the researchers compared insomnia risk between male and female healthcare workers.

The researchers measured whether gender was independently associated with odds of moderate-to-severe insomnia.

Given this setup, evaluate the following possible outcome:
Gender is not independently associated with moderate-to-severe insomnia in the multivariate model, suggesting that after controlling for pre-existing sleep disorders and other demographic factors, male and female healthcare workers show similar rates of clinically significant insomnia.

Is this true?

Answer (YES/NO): NO